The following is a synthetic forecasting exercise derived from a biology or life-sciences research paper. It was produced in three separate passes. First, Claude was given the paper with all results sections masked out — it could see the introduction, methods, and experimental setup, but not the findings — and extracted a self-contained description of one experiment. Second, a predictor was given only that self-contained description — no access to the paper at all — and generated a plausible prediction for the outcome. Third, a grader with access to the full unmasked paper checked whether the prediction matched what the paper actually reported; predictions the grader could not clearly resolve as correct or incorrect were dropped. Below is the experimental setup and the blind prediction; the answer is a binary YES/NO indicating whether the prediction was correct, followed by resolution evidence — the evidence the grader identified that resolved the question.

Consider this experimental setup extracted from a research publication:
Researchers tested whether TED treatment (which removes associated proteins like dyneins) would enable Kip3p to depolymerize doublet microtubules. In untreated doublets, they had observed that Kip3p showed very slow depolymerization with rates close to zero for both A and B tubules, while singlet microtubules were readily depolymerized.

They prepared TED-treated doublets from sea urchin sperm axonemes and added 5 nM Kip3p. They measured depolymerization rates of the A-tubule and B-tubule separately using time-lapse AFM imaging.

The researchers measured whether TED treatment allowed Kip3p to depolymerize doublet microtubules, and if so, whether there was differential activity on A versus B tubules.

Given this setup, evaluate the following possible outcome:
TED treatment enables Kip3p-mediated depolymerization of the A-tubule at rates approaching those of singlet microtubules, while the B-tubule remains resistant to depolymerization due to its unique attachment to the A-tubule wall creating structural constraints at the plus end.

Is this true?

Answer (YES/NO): NO